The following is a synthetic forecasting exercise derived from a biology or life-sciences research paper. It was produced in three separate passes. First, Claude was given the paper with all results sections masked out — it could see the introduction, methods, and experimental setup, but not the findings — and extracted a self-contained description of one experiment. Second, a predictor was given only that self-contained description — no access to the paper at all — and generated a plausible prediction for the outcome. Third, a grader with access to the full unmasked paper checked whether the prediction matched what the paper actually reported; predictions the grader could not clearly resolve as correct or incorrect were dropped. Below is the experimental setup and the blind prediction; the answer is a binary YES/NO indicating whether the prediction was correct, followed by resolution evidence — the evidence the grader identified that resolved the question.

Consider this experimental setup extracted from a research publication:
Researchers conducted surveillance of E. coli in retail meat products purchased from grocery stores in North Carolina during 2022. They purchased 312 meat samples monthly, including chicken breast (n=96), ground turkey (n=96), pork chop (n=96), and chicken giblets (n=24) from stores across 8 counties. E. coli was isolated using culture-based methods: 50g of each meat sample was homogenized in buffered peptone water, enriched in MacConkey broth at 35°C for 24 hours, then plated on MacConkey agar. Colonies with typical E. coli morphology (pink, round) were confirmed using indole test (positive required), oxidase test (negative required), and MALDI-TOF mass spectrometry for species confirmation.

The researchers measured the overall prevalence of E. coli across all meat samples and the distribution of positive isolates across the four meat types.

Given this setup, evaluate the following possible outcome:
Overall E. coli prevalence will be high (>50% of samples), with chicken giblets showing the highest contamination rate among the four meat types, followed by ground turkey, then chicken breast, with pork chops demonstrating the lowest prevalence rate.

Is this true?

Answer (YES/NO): NO